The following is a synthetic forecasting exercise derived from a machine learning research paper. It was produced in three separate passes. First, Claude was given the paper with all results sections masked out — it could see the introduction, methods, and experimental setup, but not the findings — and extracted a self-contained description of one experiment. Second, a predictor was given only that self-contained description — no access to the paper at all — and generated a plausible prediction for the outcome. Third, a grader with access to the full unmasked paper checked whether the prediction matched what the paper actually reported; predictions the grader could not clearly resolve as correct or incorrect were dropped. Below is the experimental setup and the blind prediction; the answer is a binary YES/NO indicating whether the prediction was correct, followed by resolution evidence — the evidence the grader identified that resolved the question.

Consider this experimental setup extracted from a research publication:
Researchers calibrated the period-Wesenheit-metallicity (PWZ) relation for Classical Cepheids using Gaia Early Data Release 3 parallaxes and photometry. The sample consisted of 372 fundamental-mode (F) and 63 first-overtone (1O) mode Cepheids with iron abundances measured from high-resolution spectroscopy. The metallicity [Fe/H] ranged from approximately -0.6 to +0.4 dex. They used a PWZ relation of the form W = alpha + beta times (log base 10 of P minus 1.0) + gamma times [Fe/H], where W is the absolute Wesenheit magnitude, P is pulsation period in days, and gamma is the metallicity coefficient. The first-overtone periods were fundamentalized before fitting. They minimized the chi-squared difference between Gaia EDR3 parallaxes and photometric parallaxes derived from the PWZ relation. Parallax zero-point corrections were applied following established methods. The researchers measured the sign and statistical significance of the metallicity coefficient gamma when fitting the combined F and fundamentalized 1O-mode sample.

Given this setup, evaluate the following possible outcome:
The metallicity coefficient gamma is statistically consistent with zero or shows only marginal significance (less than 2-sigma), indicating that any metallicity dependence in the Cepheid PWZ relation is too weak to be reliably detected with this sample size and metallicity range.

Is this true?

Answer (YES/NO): NO